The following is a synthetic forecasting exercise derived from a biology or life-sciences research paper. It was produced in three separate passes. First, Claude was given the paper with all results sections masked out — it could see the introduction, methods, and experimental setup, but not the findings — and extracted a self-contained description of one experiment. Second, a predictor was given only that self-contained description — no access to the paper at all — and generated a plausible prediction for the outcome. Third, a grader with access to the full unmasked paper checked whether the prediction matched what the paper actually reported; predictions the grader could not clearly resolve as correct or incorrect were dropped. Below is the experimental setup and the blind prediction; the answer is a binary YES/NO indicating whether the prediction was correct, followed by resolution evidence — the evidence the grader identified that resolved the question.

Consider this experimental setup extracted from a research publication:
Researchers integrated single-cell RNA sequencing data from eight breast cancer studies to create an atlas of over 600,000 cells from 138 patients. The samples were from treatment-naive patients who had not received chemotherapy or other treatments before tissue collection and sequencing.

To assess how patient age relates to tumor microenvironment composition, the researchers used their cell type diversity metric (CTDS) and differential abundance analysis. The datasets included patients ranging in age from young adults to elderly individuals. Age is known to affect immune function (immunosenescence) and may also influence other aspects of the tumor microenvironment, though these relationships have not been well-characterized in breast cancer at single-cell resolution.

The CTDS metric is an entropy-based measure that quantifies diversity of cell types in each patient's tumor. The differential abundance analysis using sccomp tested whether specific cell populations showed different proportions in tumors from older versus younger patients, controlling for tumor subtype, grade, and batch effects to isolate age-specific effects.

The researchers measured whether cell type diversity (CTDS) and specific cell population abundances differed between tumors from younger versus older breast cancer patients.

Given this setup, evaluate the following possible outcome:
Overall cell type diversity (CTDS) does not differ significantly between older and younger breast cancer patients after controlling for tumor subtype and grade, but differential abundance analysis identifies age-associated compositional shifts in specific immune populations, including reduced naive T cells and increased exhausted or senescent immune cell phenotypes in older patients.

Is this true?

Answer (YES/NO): NO